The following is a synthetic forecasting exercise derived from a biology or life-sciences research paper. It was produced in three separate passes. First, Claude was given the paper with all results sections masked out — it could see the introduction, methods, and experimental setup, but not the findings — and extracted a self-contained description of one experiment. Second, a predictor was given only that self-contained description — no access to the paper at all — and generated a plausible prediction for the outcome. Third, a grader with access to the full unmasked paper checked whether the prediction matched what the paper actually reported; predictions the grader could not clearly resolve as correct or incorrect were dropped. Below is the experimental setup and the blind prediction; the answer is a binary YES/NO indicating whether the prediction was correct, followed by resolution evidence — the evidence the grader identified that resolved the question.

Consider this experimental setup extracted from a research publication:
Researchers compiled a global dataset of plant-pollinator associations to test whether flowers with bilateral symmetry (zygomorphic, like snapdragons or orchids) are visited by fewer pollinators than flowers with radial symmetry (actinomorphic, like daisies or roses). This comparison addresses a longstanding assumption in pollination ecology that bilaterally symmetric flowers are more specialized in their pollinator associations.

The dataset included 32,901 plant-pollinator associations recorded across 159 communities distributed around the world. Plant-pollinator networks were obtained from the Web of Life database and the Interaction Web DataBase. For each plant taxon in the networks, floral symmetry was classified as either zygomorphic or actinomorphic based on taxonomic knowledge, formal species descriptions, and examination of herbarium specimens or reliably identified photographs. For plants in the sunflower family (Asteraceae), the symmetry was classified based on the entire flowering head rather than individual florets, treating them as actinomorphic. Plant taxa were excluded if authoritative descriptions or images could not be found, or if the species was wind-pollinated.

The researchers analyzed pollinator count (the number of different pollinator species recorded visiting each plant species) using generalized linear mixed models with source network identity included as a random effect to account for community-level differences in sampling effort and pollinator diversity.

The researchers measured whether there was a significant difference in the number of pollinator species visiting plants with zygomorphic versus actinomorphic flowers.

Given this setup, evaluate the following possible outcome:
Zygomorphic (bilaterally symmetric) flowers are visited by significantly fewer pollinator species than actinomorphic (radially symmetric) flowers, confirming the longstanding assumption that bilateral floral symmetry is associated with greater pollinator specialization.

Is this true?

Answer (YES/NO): YES